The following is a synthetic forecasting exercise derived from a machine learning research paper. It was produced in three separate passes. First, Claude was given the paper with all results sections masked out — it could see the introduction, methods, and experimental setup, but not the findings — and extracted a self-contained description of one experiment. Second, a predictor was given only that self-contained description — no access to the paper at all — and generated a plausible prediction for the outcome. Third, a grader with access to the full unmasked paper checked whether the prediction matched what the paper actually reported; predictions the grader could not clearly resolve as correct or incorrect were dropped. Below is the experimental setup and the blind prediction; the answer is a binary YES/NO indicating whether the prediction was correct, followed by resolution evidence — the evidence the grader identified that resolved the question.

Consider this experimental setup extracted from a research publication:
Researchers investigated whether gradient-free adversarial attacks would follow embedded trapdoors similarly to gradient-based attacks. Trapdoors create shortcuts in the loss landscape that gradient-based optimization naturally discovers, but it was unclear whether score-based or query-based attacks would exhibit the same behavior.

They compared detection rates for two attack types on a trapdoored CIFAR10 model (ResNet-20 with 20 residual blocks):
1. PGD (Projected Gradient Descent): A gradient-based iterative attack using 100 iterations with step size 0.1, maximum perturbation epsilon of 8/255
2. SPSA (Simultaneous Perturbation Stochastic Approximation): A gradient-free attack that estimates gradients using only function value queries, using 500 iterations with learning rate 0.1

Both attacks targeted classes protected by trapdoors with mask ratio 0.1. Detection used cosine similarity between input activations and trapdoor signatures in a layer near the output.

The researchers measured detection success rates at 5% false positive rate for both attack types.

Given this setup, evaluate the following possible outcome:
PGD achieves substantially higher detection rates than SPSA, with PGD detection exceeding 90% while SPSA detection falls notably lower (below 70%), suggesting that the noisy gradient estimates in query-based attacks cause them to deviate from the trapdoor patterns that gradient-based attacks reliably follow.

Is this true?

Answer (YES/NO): NO